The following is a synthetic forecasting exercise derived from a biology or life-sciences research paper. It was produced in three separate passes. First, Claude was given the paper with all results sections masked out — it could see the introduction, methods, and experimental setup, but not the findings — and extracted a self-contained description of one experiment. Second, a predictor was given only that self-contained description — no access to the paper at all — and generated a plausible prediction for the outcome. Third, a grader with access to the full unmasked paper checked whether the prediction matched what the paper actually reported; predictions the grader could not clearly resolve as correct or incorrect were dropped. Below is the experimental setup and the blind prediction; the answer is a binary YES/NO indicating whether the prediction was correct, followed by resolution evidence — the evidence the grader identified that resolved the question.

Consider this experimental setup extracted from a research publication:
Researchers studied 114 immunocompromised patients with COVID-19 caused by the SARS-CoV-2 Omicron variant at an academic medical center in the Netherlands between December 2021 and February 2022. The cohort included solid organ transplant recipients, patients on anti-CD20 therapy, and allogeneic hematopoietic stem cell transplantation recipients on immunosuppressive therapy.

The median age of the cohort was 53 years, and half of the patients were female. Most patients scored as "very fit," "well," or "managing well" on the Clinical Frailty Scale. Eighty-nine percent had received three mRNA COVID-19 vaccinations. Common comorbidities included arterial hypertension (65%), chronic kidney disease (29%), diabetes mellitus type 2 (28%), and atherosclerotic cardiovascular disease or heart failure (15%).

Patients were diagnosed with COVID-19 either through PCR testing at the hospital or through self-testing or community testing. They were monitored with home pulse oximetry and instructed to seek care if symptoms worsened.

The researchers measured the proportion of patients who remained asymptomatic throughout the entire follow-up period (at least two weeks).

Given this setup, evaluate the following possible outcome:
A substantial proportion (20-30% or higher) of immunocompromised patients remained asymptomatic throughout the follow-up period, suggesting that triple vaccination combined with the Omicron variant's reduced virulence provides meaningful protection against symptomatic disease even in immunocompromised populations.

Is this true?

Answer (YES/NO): NO